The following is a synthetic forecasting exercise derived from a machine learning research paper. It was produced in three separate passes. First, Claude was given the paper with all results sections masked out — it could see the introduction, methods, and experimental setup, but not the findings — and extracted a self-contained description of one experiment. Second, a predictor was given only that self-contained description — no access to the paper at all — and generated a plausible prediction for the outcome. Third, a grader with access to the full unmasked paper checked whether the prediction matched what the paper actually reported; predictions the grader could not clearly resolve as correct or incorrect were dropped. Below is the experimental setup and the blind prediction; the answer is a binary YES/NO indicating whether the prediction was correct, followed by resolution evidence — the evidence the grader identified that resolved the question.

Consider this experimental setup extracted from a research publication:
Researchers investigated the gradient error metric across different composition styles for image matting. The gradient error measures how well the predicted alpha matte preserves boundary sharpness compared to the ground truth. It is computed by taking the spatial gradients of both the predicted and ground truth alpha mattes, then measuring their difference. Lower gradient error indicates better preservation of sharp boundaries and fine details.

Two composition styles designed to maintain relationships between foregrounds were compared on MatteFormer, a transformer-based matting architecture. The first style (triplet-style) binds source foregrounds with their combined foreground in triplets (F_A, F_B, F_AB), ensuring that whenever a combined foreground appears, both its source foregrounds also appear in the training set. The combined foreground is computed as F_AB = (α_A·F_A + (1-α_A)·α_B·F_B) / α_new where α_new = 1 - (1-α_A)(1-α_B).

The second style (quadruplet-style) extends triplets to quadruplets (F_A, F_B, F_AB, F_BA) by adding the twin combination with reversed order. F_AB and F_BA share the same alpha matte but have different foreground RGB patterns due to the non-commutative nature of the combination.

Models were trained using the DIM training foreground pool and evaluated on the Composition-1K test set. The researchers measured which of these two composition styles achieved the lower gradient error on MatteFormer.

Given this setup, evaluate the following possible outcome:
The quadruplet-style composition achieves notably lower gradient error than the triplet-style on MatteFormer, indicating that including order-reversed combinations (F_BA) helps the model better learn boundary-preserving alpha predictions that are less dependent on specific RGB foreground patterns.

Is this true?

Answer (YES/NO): NO